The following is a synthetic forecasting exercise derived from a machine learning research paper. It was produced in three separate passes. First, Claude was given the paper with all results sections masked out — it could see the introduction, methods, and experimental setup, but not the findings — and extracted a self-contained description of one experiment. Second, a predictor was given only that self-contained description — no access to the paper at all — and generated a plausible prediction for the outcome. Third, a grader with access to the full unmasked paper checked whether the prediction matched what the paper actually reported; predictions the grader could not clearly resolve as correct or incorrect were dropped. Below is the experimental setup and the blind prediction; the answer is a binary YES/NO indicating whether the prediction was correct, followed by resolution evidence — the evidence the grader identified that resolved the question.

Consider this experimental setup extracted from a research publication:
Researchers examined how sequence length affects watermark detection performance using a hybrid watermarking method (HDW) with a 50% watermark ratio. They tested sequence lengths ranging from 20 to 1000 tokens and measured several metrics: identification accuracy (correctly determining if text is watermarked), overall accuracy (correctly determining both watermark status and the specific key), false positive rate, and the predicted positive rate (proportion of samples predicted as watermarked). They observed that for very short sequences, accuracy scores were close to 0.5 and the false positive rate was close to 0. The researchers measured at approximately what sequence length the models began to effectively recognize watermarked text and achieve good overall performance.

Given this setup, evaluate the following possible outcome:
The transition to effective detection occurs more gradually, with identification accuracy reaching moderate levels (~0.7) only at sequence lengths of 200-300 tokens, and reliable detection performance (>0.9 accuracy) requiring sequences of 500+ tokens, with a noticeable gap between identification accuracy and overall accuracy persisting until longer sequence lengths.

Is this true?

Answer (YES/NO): NO